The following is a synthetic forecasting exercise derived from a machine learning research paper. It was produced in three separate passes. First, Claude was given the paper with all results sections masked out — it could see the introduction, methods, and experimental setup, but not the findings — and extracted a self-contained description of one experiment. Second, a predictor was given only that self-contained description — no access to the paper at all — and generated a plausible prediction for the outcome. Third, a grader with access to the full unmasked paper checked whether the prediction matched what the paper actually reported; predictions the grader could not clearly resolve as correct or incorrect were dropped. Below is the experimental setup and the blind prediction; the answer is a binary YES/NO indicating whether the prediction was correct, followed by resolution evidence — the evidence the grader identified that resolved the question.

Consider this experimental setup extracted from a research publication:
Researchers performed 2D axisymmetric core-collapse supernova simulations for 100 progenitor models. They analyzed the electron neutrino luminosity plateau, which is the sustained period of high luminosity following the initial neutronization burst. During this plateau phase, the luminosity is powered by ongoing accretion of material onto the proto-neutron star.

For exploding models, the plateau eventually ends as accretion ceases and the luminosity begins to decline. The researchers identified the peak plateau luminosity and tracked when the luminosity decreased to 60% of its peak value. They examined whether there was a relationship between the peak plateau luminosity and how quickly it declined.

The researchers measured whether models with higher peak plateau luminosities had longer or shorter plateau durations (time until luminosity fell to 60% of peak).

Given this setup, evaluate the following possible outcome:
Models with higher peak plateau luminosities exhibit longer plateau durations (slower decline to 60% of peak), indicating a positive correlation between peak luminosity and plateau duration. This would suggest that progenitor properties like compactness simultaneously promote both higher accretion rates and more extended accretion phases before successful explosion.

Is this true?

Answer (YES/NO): YES